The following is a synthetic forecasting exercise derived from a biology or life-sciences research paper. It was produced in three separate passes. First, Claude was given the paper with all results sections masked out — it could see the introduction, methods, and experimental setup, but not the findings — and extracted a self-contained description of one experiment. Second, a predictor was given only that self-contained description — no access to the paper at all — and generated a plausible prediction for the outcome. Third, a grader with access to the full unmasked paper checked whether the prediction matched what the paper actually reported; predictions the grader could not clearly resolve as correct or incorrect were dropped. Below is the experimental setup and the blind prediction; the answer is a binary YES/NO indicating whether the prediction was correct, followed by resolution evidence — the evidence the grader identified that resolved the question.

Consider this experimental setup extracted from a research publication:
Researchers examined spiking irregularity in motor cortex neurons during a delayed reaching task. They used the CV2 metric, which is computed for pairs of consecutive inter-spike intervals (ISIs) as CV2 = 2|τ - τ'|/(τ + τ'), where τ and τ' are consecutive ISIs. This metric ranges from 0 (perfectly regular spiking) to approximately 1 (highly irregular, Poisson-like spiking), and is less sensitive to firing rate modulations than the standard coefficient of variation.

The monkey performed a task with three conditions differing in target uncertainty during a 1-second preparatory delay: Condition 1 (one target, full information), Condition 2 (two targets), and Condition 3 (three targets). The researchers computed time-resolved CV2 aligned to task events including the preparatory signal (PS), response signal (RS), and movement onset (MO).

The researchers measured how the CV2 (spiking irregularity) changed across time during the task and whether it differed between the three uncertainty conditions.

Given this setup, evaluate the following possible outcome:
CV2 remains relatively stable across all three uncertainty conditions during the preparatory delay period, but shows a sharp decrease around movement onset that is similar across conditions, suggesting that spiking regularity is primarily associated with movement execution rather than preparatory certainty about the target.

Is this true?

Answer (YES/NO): NO